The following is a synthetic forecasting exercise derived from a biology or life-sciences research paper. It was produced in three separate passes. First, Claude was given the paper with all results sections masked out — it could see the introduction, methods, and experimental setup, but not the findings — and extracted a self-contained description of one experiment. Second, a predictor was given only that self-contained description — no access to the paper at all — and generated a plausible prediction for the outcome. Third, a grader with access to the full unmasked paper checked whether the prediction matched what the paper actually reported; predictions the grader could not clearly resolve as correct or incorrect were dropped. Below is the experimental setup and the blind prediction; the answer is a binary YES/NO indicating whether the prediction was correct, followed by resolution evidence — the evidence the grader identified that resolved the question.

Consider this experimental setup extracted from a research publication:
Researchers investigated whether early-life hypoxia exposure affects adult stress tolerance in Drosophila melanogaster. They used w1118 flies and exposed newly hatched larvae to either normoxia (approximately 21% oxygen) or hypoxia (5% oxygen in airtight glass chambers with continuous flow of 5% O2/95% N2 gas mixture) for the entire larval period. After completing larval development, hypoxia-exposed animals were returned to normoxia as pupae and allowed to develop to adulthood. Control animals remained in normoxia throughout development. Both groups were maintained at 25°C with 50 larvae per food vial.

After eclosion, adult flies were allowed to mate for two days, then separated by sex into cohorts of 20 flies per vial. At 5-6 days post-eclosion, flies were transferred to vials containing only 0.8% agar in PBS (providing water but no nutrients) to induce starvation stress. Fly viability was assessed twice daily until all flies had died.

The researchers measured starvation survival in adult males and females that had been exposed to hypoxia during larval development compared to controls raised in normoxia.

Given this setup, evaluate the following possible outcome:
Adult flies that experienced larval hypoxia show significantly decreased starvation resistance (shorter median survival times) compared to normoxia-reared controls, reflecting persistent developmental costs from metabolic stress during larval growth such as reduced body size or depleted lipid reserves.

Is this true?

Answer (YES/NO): YES